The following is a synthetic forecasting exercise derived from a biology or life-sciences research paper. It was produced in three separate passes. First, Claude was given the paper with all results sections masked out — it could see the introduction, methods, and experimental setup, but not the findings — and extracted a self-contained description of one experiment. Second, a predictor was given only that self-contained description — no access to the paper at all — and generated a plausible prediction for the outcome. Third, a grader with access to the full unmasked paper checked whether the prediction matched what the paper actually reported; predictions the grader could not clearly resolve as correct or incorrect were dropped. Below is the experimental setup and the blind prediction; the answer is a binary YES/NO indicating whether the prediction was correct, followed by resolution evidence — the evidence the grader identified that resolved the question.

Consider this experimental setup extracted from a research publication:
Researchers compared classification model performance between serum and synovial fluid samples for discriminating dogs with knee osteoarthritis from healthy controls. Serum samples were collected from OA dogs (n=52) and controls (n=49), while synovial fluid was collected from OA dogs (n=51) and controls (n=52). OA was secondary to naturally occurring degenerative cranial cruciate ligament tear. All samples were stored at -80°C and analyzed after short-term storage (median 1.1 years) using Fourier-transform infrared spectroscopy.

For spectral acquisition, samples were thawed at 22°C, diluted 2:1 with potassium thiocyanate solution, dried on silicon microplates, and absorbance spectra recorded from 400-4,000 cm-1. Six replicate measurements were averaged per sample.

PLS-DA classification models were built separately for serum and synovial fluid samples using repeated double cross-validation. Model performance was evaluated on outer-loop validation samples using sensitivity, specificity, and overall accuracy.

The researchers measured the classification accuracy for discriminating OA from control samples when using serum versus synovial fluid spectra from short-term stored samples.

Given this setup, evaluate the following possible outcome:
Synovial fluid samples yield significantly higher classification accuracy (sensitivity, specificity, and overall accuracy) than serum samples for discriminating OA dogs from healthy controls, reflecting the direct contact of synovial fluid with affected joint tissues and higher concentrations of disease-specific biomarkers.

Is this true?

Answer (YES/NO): NO